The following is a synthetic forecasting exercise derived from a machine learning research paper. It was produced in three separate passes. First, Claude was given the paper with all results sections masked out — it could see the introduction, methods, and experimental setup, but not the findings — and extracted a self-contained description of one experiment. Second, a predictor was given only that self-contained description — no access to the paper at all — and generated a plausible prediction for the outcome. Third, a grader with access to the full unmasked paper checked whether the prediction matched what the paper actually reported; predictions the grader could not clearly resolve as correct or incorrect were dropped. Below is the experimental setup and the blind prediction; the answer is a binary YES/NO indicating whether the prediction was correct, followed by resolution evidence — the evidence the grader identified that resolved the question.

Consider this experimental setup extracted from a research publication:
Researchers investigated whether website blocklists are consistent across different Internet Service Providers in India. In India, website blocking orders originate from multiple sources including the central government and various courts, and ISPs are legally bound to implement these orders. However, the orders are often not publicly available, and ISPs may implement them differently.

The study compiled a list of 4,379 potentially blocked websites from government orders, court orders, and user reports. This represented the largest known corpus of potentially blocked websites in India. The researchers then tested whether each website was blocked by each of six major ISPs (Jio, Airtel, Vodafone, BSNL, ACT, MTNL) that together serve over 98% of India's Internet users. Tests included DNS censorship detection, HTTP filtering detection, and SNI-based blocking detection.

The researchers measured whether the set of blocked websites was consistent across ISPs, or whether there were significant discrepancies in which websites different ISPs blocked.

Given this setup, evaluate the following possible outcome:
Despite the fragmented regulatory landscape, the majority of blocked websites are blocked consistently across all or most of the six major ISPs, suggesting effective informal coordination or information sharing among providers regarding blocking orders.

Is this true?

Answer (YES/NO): NO